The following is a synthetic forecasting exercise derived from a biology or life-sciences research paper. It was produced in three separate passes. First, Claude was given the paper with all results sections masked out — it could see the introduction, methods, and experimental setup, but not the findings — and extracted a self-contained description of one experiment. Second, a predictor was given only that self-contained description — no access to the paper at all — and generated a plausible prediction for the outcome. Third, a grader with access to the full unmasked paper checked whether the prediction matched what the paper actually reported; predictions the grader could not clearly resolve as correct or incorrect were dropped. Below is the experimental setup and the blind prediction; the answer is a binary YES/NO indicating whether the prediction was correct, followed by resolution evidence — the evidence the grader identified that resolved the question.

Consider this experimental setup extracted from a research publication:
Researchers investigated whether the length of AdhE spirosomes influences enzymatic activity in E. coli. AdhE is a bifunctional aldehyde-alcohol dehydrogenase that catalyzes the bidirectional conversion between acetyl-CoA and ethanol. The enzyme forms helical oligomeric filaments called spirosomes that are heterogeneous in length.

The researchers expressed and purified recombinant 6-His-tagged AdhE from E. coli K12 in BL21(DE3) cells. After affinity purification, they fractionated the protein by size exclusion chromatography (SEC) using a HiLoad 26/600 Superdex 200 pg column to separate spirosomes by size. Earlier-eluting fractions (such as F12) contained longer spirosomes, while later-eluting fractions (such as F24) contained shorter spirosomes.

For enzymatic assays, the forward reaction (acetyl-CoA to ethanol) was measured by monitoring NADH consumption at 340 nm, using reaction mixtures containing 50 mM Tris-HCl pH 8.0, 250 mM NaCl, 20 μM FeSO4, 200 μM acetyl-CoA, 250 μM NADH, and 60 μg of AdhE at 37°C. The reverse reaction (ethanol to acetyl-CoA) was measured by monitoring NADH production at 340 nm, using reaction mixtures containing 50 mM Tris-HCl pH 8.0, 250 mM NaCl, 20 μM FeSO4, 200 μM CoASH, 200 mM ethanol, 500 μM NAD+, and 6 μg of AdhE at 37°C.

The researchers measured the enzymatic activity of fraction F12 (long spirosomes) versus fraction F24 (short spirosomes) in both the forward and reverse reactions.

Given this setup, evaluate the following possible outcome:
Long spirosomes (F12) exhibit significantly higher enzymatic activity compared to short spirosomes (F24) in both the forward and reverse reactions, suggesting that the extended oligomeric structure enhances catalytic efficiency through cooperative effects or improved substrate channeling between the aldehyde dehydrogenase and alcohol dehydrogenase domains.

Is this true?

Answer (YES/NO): NO